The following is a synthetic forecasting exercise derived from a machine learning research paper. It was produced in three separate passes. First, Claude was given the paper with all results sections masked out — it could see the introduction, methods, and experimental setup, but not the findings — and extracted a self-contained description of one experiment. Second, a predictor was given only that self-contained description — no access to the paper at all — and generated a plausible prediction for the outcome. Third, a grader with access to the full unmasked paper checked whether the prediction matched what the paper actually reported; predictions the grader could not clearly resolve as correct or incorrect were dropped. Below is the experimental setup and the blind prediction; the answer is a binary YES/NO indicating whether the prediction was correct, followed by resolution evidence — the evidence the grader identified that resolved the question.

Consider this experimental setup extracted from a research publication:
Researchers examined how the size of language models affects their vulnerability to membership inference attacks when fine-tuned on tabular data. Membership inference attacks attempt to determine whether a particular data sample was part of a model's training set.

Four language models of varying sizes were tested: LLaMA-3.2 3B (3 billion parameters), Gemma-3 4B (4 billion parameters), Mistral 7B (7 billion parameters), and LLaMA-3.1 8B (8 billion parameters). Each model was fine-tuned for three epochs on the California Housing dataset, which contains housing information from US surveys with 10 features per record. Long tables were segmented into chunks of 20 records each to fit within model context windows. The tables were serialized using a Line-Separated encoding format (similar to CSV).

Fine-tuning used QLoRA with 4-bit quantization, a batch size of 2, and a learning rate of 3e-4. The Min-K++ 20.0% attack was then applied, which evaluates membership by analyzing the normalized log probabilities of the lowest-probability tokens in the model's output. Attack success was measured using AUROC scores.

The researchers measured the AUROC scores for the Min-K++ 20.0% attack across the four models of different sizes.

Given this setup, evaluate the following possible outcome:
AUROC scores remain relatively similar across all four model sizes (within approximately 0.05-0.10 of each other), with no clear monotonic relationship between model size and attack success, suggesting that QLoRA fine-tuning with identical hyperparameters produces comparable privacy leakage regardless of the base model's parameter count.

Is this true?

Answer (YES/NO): NO